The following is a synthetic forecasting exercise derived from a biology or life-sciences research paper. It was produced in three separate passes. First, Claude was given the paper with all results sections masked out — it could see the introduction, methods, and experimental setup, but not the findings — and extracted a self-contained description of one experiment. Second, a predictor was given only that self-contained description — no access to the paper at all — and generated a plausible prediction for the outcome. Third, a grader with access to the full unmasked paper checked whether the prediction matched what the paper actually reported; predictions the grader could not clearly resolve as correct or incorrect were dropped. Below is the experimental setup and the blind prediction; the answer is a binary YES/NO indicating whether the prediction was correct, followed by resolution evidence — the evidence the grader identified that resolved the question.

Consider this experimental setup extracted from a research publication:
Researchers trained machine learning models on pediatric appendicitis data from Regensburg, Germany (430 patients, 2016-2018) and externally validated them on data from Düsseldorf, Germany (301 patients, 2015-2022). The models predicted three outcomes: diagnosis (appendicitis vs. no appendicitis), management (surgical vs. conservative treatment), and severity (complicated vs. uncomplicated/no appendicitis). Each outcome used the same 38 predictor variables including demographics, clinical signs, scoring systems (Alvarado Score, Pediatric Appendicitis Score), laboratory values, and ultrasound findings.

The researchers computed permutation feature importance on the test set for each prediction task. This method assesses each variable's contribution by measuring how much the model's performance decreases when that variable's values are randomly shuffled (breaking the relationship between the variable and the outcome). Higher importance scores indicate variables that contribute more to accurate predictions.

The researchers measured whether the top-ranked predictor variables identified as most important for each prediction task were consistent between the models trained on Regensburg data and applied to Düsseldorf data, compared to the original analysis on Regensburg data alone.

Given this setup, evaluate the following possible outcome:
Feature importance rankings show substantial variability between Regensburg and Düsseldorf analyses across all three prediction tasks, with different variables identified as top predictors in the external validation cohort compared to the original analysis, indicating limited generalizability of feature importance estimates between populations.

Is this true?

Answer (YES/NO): NO